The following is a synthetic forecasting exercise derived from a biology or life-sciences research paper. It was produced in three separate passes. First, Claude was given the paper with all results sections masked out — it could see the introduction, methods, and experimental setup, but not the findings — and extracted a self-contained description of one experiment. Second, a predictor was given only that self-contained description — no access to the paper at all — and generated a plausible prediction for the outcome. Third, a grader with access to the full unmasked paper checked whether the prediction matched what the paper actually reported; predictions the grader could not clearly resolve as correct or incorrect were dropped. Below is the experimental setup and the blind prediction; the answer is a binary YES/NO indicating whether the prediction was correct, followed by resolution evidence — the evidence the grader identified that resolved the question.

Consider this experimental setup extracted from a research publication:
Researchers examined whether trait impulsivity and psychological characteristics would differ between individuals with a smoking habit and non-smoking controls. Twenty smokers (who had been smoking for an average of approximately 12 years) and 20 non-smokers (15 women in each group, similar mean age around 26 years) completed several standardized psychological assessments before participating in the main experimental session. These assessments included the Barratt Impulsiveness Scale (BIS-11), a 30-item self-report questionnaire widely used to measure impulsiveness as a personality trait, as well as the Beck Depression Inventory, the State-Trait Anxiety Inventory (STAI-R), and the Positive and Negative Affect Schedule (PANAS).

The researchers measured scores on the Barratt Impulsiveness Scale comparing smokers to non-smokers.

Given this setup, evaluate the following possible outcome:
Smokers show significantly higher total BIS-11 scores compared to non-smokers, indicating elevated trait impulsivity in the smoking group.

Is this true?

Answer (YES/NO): YES